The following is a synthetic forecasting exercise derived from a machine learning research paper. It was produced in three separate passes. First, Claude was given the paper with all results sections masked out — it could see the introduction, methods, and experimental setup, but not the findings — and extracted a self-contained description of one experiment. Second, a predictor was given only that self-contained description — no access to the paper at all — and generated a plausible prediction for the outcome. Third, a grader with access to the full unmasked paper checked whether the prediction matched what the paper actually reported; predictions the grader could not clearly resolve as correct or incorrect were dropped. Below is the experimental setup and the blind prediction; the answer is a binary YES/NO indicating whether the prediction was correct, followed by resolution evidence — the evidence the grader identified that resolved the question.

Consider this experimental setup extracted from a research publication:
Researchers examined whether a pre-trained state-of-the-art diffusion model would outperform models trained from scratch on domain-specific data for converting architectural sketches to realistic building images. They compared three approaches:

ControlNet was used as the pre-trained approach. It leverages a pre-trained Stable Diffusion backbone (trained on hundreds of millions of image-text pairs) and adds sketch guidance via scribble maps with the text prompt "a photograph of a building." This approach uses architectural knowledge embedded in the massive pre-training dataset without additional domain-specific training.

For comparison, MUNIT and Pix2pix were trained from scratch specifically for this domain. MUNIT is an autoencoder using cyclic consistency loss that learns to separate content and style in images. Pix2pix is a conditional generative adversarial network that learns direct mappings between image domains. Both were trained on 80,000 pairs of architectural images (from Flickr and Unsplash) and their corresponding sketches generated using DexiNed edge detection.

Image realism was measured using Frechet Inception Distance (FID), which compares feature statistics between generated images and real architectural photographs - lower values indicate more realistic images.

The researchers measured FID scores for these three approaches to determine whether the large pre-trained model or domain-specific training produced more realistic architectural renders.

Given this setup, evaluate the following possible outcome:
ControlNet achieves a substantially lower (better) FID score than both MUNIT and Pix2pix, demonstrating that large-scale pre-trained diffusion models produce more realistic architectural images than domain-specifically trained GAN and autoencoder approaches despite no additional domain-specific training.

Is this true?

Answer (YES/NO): NO